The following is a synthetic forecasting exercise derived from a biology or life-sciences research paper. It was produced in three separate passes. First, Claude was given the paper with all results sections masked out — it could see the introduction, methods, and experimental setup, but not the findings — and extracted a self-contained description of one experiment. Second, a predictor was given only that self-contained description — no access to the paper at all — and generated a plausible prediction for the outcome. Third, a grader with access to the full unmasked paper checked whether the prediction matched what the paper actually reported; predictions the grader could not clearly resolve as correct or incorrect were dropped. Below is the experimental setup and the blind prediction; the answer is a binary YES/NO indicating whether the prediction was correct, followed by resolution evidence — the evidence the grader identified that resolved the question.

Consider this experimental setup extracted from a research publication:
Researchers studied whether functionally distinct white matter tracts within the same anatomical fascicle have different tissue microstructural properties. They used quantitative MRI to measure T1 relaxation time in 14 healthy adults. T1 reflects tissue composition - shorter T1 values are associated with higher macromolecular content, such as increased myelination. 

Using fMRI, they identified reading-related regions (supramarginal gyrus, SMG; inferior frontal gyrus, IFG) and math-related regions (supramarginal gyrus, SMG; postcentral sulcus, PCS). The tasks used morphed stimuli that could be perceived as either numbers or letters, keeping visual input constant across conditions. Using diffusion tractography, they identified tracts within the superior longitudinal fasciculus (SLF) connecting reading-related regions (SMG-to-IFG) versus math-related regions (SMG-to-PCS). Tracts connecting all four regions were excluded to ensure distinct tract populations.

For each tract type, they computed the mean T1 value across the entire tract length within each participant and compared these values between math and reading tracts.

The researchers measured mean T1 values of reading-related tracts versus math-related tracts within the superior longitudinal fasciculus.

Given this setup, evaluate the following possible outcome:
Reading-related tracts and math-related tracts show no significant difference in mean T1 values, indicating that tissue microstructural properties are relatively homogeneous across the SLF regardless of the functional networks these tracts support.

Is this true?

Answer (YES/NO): NO